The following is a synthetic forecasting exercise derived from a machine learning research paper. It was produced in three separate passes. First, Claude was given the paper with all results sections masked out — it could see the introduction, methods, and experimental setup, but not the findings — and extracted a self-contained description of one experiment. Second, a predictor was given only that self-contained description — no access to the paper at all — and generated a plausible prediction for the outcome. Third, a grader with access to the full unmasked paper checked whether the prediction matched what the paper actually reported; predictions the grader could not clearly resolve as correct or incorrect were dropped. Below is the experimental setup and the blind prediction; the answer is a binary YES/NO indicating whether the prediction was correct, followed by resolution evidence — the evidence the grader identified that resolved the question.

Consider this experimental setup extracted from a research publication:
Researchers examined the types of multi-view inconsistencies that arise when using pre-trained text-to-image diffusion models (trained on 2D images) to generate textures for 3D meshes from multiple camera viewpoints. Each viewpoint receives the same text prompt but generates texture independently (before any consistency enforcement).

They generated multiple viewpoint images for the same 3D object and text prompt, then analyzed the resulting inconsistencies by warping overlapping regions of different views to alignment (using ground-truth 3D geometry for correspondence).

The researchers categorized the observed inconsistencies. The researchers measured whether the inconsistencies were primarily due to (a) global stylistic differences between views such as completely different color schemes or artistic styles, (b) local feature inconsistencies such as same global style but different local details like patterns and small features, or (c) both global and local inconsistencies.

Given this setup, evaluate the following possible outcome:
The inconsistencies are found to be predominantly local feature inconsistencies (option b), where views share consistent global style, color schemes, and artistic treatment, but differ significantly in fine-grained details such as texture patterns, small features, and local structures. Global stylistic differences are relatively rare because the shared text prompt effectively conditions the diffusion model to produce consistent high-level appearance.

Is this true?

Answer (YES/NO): YES